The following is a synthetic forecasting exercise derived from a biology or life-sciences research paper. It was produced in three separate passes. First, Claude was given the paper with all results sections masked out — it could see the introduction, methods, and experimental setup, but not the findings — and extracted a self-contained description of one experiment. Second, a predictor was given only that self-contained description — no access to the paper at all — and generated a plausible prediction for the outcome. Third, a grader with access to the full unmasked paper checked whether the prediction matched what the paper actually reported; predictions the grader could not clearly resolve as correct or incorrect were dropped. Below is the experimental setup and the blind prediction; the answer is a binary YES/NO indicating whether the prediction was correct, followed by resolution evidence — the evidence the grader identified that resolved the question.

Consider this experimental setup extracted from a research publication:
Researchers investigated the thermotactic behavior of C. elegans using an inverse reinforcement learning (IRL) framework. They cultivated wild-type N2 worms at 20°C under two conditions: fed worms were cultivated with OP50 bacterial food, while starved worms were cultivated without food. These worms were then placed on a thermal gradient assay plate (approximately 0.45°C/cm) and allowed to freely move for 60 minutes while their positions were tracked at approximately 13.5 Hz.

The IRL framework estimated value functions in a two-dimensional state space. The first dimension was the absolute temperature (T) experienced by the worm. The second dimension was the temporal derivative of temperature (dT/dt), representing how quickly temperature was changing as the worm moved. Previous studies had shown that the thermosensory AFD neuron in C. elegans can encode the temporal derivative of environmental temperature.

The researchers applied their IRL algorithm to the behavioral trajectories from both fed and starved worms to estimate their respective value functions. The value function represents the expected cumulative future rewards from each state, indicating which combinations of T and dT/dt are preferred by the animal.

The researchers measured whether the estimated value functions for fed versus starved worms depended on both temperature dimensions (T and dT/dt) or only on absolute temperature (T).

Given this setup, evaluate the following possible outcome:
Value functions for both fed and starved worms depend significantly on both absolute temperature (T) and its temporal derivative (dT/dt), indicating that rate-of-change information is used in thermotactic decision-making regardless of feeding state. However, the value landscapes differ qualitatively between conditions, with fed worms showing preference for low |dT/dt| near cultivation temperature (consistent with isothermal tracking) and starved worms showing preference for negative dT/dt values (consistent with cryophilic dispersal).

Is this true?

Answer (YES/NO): NO